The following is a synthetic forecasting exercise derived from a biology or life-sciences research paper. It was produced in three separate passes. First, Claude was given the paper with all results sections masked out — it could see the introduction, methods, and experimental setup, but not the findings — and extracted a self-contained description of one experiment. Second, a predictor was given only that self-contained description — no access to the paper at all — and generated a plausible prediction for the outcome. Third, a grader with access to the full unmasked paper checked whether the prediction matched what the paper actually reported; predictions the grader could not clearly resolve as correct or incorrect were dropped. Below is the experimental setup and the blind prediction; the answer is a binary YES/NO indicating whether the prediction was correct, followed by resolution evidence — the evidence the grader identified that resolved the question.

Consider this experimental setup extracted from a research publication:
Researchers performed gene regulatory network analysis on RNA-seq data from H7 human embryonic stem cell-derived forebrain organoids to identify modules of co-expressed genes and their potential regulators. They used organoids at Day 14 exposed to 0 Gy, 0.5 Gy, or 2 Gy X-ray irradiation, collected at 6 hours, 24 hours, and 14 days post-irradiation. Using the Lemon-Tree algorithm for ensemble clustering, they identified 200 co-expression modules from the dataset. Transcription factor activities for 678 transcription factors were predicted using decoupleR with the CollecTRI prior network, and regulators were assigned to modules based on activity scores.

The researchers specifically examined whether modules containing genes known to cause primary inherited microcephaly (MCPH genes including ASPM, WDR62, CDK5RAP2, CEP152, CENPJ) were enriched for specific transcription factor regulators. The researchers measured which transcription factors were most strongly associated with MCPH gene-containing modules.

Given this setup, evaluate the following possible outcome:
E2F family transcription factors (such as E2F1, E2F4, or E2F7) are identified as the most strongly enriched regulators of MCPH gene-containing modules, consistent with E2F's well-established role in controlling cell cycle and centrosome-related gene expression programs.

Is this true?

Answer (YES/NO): YES